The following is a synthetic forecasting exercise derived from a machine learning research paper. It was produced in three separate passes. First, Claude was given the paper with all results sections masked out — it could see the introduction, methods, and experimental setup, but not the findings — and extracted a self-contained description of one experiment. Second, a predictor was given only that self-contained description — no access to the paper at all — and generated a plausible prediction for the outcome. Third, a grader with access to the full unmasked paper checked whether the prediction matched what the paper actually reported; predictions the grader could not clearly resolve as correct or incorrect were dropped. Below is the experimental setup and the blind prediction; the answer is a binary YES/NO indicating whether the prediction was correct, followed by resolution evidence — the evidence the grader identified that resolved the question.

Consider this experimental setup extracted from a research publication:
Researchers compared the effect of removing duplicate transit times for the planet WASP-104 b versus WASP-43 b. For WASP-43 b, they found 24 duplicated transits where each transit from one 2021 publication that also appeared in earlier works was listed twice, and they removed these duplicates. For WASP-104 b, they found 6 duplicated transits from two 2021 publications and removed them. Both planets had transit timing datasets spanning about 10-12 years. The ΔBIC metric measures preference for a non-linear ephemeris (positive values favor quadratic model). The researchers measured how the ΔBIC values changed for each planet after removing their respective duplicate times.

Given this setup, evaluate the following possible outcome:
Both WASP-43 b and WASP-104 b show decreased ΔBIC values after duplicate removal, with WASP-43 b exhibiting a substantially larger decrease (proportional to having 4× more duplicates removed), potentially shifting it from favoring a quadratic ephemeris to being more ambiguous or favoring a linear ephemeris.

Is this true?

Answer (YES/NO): NO